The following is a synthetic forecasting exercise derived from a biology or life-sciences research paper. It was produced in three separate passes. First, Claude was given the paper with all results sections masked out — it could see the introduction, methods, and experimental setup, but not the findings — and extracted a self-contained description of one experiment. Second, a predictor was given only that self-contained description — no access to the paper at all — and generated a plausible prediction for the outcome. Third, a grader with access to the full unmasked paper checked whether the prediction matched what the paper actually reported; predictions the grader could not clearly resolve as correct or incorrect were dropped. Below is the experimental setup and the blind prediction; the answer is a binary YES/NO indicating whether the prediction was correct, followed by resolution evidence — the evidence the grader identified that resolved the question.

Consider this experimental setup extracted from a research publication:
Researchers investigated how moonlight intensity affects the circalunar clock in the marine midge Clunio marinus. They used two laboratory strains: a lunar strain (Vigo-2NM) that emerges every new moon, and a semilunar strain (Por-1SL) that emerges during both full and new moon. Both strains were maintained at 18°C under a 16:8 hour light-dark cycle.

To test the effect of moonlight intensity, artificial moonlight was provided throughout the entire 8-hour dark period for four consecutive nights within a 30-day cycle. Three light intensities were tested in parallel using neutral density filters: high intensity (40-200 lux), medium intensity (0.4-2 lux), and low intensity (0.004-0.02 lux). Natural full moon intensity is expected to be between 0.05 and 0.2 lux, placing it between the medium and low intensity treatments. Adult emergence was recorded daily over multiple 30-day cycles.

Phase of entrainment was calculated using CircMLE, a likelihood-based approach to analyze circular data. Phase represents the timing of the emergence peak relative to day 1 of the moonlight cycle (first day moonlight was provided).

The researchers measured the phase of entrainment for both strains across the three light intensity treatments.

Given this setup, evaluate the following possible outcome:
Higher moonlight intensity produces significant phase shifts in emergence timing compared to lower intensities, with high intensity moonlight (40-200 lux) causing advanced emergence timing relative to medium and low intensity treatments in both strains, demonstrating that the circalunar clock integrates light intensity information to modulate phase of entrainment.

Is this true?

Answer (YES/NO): NO